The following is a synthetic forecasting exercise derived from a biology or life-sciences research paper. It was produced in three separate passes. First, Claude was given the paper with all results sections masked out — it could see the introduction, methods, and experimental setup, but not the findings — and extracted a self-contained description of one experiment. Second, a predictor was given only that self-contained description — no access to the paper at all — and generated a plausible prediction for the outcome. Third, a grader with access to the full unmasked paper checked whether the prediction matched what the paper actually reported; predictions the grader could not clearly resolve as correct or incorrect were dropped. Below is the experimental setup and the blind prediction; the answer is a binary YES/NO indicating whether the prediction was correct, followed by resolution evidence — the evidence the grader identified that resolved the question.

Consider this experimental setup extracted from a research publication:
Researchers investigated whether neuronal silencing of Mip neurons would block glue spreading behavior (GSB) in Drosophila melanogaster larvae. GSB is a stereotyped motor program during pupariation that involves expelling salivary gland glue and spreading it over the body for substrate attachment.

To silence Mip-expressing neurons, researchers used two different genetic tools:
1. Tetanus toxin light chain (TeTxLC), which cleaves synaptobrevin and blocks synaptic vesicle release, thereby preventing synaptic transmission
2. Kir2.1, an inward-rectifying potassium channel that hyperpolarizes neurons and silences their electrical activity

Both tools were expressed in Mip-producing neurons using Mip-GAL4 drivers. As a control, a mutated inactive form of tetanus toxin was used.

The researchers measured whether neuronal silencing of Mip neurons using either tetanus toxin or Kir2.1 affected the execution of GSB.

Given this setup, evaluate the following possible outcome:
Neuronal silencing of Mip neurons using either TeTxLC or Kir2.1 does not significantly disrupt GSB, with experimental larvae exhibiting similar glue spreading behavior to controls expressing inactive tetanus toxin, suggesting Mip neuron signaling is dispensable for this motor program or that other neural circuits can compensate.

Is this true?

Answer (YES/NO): NO